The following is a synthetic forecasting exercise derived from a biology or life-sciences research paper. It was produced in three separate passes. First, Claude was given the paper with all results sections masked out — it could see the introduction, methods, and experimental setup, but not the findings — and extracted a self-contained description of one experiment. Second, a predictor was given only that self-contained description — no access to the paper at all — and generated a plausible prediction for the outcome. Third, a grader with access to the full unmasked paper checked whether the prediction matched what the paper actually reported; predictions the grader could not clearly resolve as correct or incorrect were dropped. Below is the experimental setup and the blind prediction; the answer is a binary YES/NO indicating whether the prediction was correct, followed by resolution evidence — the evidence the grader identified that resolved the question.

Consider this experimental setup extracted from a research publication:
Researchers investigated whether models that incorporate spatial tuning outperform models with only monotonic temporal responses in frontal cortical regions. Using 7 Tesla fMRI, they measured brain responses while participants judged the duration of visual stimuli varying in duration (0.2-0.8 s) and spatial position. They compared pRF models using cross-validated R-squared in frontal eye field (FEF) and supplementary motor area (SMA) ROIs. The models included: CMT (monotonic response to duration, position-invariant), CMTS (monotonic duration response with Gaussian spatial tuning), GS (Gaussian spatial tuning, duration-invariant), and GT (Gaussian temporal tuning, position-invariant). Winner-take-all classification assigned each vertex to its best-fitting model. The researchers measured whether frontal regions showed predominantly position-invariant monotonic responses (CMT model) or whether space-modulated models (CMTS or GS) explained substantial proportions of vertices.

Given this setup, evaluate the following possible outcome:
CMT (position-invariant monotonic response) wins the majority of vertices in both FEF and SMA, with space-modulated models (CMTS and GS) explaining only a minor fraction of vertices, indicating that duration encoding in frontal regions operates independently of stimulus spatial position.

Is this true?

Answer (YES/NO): NO